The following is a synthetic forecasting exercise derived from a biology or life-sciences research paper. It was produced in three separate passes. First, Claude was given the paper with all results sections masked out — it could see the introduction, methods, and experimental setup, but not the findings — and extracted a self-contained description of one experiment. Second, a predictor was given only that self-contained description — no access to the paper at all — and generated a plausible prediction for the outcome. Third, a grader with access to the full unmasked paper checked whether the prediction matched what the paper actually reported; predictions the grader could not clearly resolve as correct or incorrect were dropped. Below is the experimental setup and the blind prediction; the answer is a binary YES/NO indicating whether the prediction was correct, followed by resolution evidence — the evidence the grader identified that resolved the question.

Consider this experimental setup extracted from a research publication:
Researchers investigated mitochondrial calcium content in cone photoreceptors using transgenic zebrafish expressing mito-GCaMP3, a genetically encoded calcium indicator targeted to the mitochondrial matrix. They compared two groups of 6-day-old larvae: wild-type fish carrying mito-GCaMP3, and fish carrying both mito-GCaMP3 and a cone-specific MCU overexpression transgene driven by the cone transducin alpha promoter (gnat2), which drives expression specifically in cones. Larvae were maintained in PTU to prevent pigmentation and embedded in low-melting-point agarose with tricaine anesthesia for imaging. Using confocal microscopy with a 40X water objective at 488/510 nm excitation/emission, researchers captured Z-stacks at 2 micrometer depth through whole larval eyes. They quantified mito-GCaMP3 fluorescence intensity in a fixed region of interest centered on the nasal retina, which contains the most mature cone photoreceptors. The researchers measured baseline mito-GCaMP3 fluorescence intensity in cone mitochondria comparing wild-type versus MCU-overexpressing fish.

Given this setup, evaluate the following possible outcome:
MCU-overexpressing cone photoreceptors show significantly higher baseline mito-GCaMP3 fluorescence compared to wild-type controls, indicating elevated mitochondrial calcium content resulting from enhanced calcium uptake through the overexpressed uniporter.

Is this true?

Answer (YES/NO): YES